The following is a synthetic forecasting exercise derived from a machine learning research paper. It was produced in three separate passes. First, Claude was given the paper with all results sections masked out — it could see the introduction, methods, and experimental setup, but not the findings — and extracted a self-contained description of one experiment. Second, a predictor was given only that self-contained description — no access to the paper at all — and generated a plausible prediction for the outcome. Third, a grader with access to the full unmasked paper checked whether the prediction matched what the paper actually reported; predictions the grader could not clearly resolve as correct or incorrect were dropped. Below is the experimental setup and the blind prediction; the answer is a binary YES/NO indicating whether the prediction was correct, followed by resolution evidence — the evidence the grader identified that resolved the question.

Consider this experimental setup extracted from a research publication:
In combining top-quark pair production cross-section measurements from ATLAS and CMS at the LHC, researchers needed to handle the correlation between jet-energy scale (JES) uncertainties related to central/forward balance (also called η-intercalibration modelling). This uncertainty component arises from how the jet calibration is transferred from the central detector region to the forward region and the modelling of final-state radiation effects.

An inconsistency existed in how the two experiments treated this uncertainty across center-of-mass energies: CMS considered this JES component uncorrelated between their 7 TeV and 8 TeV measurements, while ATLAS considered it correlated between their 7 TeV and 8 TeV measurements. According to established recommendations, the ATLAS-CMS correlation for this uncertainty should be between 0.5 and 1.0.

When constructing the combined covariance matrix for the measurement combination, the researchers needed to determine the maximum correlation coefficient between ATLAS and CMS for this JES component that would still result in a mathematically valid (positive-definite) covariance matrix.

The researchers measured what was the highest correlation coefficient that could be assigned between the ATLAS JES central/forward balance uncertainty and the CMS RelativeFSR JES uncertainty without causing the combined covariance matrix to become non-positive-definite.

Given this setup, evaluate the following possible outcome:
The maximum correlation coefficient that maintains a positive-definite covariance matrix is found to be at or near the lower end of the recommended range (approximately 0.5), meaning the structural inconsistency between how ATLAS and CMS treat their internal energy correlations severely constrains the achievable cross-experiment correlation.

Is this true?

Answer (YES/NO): NO